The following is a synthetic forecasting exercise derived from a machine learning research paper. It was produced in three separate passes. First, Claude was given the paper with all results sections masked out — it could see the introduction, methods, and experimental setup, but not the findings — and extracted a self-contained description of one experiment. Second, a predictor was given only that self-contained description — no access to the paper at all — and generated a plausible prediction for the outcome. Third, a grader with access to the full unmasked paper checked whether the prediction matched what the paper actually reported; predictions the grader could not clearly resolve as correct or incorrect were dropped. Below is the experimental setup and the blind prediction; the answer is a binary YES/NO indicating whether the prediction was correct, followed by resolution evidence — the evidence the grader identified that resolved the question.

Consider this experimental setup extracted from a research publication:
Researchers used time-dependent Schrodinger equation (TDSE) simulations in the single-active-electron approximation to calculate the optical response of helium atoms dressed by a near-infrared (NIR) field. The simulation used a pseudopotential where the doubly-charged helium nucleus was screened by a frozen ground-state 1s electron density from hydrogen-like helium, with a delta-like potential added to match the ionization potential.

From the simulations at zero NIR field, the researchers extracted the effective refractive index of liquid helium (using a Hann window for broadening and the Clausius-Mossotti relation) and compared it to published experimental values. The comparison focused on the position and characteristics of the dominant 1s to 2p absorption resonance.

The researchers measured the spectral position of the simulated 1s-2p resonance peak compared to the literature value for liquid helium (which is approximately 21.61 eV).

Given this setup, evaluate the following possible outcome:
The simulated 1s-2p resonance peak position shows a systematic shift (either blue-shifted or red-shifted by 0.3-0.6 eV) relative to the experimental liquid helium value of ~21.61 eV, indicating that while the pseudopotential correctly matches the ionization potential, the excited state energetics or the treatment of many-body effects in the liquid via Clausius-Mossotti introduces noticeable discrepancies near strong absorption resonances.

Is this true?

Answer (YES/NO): YES